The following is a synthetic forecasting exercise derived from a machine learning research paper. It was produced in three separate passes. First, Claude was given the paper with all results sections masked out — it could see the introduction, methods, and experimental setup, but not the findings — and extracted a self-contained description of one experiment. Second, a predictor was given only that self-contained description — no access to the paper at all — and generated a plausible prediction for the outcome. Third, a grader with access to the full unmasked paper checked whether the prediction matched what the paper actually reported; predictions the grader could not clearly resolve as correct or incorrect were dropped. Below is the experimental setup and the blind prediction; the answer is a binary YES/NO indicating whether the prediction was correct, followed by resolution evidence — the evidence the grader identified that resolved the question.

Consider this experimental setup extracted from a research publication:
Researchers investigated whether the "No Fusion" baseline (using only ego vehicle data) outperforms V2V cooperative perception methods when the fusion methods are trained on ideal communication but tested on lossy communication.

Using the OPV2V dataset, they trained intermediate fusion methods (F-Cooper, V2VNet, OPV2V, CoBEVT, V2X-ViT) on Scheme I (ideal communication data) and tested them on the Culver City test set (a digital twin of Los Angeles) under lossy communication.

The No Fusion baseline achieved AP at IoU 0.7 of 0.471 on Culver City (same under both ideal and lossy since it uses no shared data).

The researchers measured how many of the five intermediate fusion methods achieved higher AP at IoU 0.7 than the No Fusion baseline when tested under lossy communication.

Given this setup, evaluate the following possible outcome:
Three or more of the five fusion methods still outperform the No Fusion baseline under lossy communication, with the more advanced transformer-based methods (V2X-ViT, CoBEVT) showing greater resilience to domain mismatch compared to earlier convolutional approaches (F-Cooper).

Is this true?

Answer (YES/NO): NO